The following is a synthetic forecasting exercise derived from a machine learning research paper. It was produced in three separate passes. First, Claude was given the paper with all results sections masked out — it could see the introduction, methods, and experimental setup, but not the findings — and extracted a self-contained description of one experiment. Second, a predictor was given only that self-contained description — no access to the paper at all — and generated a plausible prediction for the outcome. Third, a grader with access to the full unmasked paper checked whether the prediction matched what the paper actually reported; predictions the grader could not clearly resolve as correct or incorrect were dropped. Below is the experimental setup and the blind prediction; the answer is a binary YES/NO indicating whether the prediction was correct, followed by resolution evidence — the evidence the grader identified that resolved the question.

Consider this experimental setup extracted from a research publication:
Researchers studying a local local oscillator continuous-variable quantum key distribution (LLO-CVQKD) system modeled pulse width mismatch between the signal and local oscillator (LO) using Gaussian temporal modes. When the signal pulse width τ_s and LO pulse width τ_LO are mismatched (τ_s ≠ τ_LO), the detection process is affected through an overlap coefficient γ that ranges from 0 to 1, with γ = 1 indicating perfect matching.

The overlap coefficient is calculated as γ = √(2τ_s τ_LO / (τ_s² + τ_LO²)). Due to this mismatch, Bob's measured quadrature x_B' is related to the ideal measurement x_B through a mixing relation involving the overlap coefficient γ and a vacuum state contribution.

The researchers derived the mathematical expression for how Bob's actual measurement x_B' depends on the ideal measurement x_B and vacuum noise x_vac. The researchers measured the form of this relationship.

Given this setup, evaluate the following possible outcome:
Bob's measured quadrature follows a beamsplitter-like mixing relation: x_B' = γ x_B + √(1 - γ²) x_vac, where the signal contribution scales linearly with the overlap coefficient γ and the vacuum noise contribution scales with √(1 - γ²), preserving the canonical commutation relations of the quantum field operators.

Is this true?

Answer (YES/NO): YES